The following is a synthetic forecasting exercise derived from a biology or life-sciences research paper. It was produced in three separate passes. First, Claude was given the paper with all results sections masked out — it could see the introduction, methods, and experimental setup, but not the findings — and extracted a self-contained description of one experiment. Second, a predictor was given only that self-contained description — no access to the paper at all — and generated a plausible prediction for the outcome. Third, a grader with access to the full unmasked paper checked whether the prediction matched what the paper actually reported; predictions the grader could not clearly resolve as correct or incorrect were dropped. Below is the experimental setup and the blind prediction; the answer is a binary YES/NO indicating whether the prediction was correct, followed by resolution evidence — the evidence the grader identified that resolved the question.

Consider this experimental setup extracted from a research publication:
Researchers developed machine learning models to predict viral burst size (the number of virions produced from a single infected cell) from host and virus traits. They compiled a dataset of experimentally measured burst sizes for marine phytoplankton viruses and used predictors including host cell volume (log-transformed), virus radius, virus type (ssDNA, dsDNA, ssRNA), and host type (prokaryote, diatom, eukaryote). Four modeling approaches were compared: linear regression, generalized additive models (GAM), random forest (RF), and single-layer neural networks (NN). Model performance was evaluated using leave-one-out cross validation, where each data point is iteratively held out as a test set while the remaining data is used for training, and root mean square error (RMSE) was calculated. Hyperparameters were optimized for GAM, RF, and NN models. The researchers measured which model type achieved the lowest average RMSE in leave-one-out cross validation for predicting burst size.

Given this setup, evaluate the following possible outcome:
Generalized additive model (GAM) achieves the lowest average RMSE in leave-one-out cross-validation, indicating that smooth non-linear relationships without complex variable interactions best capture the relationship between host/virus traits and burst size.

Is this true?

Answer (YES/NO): NO